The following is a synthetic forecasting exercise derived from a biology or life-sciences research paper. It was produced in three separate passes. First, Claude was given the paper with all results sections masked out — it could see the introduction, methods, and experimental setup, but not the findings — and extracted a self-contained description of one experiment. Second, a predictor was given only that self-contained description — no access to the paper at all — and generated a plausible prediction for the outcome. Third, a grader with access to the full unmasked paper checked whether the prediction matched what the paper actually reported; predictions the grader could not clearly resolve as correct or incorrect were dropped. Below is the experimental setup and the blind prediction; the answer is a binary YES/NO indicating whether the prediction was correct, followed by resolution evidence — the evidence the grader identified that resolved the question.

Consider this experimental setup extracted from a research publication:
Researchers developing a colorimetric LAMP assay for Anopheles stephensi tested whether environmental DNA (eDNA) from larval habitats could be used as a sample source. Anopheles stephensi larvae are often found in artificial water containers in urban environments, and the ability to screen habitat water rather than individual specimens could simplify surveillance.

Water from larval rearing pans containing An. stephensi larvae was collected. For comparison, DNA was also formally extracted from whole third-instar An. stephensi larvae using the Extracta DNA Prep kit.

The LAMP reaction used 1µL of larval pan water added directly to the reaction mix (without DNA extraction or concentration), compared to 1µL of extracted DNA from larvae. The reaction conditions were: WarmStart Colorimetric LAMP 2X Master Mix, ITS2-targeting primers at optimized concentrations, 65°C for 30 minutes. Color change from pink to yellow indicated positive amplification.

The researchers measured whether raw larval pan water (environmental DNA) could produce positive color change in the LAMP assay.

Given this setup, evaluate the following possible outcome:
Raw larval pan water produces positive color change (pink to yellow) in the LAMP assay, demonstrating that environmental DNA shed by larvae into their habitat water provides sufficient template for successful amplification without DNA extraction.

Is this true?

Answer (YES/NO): NO